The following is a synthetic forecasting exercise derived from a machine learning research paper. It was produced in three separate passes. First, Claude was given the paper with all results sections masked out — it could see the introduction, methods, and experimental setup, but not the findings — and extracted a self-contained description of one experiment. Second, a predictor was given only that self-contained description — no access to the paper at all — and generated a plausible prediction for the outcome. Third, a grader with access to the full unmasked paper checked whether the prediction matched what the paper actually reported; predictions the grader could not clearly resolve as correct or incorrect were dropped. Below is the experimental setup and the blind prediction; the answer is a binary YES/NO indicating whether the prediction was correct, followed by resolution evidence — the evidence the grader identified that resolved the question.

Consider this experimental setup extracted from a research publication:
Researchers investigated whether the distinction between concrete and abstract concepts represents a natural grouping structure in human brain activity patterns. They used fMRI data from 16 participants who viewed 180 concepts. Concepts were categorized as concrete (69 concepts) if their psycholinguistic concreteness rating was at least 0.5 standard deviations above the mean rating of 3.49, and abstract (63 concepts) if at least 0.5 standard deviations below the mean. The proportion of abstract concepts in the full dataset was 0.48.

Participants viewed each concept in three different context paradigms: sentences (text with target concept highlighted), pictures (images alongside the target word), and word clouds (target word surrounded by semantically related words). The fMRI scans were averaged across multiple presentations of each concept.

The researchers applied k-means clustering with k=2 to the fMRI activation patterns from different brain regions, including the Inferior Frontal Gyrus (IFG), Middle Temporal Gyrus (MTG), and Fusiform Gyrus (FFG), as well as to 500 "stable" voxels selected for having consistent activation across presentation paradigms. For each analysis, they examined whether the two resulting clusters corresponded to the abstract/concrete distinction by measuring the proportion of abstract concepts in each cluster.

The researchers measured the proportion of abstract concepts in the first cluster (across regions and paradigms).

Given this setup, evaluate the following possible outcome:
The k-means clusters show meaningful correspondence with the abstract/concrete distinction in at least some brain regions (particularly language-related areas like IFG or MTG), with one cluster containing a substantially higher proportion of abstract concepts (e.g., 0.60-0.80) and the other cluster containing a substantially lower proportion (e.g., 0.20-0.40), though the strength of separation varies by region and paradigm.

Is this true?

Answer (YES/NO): NO